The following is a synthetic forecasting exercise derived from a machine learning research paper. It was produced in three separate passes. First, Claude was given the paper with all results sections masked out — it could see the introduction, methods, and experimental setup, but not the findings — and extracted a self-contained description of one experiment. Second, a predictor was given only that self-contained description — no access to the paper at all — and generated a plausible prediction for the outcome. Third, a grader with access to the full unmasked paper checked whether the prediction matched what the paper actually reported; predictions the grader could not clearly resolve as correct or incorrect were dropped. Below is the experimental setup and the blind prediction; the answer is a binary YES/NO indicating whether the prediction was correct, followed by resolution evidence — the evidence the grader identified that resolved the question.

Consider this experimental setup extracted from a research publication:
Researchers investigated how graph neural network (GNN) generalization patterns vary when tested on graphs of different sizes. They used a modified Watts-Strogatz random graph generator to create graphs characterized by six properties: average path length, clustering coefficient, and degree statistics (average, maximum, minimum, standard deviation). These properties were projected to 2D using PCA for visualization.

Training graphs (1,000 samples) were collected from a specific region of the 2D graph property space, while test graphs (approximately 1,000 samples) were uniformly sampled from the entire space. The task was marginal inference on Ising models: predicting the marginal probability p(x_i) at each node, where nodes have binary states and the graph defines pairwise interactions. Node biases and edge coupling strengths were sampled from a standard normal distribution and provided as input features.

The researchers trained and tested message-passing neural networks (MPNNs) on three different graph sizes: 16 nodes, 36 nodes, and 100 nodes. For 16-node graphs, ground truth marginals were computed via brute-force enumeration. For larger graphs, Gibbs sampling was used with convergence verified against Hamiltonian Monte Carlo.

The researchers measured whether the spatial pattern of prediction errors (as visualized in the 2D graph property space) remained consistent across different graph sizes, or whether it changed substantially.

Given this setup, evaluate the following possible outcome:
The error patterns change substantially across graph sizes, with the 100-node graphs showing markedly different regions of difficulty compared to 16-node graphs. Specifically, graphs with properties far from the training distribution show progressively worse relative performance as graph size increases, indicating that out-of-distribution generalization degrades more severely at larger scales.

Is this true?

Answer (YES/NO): NO